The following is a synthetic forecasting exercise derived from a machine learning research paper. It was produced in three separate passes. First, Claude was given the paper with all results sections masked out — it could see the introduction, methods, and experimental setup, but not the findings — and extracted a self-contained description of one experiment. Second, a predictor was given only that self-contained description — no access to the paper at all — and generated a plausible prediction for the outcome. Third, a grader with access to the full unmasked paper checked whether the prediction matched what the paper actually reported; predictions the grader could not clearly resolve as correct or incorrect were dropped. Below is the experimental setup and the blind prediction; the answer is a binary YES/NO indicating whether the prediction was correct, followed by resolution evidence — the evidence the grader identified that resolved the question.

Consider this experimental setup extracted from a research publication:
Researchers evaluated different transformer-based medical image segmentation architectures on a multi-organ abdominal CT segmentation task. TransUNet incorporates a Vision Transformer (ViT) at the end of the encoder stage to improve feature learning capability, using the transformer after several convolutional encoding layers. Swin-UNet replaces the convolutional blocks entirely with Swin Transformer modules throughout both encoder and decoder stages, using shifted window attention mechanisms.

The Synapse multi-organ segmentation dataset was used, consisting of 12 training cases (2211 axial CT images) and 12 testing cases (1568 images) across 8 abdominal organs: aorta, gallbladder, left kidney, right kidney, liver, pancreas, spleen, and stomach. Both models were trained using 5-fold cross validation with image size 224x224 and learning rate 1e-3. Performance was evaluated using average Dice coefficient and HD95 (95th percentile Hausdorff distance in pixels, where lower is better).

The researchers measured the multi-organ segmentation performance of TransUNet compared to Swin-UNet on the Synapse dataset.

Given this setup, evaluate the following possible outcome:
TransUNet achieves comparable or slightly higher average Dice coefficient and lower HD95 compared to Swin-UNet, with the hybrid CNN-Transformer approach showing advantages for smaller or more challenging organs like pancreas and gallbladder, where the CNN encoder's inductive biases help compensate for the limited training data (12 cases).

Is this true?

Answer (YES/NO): NO